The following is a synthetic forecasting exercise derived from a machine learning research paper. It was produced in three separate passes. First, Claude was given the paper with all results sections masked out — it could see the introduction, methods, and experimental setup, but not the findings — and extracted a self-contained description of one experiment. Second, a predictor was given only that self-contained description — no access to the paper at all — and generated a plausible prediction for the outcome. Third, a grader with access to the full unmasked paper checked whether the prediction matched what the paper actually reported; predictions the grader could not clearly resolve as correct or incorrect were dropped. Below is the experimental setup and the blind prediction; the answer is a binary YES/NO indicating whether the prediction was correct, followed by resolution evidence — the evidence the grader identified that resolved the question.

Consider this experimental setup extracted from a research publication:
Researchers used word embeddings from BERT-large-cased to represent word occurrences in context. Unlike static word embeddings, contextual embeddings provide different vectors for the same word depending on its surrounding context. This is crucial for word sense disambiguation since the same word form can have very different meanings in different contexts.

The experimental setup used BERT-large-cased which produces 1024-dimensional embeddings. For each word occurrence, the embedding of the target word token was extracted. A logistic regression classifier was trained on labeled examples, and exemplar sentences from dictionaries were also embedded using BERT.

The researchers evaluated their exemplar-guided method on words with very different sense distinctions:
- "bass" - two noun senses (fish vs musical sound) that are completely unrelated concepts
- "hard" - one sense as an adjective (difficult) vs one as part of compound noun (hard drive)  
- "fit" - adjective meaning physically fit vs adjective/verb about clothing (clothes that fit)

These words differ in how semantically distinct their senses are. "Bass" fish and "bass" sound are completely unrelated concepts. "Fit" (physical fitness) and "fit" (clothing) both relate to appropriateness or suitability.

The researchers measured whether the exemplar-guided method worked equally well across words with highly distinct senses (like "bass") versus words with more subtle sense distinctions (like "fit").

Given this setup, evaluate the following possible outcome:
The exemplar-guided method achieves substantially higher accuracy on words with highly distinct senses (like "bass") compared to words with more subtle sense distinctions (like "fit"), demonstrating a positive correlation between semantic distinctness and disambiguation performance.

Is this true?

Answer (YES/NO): NO